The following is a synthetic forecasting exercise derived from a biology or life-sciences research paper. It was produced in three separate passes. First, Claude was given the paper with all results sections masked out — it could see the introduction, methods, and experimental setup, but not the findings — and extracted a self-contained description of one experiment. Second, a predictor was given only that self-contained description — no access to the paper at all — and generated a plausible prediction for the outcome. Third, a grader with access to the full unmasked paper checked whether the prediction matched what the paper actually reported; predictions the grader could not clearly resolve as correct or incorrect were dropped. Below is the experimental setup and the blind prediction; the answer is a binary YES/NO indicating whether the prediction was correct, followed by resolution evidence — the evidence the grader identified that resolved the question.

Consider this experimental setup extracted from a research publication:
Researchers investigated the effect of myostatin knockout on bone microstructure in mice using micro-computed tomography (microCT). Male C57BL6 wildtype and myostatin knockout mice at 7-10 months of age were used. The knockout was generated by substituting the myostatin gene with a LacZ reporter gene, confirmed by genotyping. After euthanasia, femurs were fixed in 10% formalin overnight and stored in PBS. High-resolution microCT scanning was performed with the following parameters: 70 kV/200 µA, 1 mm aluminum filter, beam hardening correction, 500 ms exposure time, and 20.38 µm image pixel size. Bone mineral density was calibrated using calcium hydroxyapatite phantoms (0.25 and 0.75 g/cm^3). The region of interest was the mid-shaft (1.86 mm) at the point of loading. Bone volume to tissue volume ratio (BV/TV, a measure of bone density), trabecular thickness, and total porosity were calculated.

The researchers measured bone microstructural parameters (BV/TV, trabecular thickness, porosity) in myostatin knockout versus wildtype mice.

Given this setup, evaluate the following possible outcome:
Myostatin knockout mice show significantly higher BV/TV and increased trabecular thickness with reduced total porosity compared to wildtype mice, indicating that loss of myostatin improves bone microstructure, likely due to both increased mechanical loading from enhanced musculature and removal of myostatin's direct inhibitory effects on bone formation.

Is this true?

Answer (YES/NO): NO